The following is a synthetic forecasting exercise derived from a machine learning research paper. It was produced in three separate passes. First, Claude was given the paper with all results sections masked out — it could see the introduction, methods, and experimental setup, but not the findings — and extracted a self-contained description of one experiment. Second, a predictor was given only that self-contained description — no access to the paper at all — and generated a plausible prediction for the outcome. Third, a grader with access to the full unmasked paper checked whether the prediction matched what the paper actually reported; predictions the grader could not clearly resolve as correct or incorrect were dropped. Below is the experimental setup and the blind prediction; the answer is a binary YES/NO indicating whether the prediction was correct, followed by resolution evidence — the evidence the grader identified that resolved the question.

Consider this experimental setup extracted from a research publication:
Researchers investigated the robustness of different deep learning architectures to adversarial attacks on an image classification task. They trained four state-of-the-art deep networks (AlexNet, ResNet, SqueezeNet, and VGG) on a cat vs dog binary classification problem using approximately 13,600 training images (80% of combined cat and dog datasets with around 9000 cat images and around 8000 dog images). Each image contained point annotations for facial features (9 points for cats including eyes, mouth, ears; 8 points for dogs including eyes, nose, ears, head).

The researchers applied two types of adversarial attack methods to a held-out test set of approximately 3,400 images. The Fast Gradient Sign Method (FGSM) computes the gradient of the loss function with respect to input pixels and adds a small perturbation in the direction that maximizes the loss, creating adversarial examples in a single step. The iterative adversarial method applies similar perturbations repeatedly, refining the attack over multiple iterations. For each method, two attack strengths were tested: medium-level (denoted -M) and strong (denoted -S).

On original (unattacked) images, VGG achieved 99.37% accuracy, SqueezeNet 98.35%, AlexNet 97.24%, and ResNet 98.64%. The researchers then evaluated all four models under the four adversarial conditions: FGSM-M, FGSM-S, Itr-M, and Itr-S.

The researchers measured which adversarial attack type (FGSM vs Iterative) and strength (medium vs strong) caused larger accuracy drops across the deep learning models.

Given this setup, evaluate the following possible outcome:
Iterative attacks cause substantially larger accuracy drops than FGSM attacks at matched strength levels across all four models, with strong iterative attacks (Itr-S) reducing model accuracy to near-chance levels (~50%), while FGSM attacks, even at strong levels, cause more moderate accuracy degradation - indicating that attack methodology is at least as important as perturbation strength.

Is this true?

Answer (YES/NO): NO